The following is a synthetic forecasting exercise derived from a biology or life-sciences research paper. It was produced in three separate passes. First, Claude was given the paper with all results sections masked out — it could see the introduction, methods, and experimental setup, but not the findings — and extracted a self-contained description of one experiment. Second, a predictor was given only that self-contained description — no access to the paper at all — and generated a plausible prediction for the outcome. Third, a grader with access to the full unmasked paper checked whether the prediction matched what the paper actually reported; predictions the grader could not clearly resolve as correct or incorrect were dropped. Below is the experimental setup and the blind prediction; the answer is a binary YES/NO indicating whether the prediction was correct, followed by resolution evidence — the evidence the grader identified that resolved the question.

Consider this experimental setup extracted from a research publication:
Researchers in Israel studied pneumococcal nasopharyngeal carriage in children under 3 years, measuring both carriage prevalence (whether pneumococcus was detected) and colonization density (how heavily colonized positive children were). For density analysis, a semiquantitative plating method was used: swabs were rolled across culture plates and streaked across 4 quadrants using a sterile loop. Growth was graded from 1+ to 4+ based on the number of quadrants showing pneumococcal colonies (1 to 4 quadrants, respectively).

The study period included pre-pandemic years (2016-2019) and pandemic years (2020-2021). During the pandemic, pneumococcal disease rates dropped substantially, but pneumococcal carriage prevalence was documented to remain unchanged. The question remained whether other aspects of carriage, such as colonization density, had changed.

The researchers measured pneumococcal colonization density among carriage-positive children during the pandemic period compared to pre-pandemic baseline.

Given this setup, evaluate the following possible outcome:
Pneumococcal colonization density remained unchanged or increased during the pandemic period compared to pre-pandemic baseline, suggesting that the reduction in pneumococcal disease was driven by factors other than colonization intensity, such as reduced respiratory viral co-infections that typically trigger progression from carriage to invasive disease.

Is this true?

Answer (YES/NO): YES